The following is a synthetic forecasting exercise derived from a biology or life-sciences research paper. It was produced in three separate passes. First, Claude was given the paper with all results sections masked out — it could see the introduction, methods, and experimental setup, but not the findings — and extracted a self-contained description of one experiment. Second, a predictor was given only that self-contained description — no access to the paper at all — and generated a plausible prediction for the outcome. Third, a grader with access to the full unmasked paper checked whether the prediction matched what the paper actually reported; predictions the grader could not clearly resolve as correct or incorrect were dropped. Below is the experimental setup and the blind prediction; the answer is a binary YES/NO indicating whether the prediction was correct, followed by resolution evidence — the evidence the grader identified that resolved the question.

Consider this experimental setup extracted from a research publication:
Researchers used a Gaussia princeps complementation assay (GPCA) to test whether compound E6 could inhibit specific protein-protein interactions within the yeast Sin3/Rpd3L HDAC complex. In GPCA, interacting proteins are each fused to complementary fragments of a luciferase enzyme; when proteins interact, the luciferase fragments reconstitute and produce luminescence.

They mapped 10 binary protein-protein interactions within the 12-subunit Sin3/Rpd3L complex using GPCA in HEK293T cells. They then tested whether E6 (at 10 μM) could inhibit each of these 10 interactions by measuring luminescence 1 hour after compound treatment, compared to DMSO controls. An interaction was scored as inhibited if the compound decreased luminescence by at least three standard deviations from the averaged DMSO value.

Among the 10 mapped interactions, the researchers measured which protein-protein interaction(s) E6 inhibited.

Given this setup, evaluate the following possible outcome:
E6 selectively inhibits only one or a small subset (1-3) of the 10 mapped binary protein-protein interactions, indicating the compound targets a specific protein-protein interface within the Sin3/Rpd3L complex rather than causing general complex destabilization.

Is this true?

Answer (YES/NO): YES